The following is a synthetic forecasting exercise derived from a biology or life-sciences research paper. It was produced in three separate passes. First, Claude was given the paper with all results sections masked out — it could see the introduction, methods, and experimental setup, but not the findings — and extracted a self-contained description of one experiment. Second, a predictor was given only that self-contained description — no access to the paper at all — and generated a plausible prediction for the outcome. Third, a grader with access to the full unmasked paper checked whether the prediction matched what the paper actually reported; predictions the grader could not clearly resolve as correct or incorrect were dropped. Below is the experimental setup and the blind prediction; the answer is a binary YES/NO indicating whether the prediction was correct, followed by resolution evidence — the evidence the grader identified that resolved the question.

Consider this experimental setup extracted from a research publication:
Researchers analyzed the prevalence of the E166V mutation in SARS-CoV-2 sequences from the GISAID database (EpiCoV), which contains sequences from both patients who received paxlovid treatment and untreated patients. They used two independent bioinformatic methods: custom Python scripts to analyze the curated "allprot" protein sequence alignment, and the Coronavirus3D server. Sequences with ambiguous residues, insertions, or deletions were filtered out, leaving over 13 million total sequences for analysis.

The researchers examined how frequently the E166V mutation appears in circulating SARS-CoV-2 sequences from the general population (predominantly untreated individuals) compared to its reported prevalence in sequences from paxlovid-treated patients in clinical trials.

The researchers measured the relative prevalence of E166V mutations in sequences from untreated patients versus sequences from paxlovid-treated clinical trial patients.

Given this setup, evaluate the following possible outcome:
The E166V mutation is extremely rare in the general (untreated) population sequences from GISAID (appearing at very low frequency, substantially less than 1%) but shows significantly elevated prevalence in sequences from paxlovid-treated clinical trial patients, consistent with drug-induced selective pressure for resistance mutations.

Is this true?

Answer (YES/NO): YES